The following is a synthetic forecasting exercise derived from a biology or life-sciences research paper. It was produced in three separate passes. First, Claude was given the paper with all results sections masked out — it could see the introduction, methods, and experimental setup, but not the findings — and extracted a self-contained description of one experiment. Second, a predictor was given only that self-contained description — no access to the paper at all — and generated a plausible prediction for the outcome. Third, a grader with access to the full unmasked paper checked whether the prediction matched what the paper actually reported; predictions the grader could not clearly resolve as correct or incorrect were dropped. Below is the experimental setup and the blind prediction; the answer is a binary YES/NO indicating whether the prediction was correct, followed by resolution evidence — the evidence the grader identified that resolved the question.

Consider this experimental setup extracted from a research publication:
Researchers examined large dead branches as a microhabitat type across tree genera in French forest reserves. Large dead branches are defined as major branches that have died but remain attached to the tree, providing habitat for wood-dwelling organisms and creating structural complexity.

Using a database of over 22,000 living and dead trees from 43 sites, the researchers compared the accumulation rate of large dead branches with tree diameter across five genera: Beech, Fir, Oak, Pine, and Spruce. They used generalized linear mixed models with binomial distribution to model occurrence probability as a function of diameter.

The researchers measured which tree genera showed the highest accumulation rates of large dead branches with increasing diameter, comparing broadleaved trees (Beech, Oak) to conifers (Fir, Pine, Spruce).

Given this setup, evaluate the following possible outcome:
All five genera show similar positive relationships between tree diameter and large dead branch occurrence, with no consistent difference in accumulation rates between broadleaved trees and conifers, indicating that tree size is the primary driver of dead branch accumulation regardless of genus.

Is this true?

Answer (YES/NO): NO